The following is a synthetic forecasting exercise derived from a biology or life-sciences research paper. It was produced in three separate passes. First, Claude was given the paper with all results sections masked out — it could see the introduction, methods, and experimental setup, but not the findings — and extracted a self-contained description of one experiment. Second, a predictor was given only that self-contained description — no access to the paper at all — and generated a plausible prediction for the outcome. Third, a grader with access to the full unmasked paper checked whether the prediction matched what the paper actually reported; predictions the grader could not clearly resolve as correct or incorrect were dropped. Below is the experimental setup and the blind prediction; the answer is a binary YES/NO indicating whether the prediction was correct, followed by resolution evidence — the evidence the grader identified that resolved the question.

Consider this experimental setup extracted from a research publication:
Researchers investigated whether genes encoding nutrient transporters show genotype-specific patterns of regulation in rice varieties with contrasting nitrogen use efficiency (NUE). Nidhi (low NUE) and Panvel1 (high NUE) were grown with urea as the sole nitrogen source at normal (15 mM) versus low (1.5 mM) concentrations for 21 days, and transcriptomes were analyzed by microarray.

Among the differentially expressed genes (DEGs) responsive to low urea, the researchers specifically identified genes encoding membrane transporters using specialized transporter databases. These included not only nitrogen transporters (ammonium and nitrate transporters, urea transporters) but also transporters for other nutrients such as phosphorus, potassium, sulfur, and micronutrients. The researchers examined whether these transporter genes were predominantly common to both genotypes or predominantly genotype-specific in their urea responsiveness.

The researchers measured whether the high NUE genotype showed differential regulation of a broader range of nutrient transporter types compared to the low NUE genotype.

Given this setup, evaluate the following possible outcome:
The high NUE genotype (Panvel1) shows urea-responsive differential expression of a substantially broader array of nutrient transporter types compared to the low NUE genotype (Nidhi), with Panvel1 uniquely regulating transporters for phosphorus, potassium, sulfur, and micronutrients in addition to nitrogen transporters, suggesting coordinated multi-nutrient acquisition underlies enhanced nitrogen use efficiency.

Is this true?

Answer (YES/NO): NO